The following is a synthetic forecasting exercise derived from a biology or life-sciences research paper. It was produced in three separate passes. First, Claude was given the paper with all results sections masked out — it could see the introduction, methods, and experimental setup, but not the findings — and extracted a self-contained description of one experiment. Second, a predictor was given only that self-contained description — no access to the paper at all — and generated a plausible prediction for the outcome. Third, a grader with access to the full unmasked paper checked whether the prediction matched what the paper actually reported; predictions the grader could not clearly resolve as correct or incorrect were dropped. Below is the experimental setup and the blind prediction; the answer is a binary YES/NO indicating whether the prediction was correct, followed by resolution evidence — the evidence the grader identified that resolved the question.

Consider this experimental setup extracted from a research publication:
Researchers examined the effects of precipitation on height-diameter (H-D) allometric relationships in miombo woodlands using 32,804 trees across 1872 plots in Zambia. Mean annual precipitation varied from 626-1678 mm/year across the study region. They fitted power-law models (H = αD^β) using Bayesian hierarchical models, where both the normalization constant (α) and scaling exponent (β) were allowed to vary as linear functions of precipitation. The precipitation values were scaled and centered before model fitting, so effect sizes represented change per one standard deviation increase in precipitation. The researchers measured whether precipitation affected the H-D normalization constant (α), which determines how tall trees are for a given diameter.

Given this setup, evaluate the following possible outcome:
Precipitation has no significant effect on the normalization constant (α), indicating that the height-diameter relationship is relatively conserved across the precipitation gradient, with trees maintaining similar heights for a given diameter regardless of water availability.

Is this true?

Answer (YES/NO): YES